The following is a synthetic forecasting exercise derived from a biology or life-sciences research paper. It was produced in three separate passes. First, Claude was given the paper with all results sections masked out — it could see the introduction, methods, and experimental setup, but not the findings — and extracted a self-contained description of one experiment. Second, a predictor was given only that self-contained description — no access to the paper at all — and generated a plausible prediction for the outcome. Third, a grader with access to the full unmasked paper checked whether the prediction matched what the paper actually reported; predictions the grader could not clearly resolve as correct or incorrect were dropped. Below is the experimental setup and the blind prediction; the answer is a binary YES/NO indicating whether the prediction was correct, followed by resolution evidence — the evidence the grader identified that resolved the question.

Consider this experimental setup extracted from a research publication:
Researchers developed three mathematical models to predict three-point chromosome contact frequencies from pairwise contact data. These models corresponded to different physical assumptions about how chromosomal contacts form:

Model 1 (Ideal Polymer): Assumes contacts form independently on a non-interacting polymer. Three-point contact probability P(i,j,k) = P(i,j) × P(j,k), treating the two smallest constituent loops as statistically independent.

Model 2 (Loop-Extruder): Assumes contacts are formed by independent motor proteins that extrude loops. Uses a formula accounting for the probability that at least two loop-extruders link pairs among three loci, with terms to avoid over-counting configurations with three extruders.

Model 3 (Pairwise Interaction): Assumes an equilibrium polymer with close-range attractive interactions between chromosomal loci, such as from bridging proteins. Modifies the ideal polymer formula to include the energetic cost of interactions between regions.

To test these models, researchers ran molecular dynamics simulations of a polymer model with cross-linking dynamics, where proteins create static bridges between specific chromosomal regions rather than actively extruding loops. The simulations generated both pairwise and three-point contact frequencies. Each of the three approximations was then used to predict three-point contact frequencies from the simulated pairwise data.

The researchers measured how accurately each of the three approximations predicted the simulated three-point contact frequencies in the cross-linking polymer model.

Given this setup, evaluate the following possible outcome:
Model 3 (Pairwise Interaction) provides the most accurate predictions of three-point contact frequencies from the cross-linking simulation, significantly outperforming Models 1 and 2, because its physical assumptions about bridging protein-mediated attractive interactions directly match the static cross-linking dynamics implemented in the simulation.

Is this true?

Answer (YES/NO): YES